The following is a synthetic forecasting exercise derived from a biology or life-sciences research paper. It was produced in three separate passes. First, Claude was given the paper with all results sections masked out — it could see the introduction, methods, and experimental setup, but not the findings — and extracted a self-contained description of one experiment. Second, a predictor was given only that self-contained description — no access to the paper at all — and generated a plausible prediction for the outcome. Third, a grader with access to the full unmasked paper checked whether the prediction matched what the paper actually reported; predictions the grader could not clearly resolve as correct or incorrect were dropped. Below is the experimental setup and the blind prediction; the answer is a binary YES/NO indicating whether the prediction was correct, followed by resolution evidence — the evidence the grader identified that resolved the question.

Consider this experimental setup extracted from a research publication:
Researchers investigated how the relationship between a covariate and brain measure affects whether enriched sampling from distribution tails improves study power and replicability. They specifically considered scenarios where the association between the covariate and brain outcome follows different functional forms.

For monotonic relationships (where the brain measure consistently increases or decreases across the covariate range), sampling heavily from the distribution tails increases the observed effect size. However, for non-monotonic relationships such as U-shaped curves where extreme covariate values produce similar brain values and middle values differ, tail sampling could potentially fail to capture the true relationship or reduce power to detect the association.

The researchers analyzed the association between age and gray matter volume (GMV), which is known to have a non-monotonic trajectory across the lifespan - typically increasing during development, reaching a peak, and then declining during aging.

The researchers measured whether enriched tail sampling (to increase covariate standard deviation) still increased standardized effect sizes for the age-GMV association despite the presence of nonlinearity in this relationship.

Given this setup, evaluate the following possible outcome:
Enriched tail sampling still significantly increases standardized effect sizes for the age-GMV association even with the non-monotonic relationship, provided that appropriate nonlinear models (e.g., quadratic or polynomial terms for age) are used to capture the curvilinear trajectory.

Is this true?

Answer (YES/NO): YES